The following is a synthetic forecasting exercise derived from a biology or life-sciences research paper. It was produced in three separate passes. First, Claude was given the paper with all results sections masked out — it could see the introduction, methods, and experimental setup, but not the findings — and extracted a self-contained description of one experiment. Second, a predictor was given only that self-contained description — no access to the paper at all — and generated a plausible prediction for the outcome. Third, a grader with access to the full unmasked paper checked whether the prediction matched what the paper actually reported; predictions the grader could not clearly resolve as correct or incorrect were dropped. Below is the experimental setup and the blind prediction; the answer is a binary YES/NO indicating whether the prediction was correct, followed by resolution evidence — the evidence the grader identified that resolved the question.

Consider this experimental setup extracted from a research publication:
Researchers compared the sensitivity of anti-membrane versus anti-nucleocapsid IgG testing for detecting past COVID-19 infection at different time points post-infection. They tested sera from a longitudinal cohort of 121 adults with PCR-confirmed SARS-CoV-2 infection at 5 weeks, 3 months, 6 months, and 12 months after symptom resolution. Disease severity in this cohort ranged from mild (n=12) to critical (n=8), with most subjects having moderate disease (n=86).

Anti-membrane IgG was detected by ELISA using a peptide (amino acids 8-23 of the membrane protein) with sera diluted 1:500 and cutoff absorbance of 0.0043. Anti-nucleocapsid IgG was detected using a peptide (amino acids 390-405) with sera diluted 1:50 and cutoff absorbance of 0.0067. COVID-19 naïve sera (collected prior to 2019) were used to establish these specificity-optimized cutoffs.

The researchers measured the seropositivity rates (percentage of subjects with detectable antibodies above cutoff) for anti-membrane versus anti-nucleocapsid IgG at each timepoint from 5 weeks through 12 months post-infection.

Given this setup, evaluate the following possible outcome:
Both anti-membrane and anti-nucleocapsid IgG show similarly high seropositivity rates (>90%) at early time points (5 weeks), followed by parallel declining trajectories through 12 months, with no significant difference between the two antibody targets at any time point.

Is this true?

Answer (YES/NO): NO